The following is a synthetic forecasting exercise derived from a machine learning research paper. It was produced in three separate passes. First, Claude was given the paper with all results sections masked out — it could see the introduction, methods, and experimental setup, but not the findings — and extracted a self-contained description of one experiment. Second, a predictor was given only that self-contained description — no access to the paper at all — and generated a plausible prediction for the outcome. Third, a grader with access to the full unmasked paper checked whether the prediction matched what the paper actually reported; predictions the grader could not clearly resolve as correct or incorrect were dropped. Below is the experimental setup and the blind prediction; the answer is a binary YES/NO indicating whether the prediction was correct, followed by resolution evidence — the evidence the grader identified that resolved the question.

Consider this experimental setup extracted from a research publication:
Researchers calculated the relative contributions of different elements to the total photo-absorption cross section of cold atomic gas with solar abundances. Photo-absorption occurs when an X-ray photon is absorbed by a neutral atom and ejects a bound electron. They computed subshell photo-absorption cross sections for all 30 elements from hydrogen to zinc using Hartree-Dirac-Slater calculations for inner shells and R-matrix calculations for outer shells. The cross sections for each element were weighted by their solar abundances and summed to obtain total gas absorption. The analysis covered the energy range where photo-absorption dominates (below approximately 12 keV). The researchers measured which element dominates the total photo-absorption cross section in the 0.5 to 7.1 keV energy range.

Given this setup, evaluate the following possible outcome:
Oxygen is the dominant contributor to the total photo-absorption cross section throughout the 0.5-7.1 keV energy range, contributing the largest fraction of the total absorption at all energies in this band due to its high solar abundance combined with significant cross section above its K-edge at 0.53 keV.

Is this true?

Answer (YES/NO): YES